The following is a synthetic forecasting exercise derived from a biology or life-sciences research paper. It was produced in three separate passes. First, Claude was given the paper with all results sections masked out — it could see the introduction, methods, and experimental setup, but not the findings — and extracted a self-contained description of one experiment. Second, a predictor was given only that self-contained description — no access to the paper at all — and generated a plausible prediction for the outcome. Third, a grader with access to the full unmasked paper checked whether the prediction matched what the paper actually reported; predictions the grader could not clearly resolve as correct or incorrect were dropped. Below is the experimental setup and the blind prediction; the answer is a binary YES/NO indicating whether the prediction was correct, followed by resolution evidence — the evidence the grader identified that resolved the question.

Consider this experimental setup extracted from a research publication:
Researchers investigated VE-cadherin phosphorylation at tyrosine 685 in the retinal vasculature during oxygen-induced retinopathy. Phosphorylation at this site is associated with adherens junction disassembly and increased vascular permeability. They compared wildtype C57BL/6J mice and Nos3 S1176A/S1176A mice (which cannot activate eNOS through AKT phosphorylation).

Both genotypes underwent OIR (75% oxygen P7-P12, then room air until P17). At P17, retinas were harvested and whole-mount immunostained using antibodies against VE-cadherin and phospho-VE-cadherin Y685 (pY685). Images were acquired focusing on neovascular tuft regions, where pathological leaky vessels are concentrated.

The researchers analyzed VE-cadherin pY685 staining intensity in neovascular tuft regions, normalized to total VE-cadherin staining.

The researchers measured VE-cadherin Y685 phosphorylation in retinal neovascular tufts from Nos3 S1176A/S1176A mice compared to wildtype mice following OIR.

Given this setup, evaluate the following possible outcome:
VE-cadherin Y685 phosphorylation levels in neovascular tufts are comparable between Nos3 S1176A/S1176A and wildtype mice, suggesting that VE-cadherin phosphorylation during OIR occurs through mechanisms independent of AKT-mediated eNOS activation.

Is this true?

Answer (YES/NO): NO